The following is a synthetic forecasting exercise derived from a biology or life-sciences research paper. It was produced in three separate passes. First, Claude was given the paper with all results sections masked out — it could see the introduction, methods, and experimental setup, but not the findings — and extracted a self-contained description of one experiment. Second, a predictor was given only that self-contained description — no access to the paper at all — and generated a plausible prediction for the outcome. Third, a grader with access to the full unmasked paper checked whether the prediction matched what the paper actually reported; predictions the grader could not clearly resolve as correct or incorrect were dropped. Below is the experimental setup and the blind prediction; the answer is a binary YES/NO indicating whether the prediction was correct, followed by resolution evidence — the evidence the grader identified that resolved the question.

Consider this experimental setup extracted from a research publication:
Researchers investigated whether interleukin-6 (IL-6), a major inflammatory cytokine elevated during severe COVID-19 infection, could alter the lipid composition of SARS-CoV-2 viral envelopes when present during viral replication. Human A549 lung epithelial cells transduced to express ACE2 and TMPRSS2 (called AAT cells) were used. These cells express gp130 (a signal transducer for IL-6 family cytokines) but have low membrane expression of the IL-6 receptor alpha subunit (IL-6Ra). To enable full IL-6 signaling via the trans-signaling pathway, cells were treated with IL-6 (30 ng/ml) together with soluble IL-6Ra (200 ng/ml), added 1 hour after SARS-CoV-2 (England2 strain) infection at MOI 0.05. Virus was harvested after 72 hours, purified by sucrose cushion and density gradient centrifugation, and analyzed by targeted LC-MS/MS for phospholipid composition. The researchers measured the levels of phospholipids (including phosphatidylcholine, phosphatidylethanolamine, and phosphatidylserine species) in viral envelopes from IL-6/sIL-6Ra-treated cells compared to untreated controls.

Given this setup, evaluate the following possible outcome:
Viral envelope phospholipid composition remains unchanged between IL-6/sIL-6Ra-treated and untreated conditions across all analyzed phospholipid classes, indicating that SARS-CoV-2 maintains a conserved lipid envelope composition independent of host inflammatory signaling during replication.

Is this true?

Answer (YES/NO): YES